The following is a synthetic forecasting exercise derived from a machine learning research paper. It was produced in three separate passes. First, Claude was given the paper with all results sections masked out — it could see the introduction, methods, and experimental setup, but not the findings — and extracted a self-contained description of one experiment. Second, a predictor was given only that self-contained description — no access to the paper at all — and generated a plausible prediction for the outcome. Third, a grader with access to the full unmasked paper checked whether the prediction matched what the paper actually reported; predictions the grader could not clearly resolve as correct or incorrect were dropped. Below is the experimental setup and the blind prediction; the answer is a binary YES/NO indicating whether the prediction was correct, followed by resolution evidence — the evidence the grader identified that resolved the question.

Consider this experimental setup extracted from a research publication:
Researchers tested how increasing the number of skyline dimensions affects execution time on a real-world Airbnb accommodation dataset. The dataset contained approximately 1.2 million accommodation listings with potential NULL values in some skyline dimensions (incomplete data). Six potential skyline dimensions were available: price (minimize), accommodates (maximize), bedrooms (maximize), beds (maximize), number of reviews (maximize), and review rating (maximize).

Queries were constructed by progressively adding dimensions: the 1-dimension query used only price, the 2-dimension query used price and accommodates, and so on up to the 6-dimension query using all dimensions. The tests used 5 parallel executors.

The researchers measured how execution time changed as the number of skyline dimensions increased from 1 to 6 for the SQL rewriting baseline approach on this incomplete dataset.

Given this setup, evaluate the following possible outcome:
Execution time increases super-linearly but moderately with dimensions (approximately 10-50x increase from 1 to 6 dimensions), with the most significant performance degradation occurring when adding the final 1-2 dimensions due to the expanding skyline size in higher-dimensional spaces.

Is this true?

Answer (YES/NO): NO